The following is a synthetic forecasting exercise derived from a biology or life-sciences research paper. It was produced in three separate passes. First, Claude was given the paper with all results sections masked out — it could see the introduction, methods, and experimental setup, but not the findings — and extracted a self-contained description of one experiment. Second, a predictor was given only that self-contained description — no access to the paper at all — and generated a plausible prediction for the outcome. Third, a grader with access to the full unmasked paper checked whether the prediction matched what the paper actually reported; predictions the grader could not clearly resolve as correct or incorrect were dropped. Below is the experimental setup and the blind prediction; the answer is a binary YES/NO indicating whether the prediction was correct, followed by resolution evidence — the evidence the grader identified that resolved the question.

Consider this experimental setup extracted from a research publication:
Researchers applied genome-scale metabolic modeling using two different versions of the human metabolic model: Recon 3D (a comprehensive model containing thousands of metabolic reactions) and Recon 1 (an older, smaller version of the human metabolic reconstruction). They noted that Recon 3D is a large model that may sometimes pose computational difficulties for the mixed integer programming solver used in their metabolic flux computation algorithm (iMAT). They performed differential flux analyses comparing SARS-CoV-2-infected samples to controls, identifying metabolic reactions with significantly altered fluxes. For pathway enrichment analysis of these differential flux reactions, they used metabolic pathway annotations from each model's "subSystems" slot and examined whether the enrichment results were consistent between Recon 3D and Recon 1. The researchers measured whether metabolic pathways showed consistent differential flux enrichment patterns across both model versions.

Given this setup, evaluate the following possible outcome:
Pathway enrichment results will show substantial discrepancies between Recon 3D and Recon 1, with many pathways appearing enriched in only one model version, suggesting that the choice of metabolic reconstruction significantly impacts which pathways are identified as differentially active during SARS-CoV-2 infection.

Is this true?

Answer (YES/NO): NO